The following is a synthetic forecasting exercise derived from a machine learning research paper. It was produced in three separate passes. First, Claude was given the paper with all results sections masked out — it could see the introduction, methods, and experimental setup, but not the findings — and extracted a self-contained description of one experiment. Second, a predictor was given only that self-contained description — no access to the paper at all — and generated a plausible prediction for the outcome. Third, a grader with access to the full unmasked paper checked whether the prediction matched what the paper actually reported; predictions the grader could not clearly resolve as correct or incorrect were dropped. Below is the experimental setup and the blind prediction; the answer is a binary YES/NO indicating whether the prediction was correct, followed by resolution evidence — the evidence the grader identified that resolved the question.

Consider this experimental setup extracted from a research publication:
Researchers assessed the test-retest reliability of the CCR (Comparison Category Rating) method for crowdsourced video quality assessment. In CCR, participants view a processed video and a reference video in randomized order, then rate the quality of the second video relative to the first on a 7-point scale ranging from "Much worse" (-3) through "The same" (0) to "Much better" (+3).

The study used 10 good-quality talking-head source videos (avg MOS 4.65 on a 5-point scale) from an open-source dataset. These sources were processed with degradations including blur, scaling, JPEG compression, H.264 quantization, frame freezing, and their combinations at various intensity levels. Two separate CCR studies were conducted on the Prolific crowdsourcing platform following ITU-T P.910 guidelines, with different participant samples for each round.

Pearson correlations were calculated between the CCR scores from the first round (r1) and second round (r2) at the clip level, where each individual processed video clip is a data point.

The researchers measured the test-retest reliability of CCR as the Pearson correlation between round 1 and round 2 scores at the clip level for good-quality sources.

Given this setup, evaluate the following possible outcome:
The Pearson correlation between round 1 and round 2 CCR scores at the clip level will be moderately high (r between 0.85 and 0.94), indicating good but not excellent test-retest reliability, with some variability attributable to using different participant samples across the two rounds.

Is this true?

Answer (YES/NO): NO